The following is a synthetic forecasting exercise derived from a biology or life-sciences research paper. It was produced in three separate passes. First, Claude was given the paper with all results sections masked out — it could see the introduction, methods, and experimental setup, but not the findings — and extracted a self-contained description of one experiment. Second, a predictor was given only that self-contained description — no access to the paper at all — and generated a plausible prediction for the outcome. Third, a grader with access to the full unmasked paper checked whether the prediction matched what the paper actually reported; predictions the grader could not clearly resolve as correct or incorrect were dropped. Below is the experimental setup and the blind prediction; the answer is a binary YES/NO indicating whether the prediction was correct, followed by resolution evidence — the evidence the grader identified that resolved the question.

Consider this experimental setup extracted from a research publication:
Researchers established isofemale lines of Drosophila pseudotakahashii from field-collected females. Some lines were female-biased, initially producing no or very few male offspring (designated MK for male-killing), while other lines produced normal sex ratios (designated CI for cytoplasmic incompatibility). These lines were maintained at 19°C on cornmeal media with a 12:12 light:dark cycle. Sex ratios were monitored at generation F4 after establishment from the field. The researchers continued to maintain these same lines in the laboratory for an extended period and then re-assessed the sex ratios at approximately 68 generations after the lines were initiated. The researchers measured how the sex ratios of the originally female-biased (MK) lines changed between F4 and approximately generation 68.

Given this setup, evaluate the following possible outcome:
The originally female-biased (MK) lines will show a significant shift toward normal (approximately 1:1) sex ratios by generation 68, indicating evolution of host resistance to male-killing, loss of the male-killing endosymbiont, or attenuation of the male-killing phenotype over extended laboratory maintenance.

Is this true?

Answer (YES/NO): YES